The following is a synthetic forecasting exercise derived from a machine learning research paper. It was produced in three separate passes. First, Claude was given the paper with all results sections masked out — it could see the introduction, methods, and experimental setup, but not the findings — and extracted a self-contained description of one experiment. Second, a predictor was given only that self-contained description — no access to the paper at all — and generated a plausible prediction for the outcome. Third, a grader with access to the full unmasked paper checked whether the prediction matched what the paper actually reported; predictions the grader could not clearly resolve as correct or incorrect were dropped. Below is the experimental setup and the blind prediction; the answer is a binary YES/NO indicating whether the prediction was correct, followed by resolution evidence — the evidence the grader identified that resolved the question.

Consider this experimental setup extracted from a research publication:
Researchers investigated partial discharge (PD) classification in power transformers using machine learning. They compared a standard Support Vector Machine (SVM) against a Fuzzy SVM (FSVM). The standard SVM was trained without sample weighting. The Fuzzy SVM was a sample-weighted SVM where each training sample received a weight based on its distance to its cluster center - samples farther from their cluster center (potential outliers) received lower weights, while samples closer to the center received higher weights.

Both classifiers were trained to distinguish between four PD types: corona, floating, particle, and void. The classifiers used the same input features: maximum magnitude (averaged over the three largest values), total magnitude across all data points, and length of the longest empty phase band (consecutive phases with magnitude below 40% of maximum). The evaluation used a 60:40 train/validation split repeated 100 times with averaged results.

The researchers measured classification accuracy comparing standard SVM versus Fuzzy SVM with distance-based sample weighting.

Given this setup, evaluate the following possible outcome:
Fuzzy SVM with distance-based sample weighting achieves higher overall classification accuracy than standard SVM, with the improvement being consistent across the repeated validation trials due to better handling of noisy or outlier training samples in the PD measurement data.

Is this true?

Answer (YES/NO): NO